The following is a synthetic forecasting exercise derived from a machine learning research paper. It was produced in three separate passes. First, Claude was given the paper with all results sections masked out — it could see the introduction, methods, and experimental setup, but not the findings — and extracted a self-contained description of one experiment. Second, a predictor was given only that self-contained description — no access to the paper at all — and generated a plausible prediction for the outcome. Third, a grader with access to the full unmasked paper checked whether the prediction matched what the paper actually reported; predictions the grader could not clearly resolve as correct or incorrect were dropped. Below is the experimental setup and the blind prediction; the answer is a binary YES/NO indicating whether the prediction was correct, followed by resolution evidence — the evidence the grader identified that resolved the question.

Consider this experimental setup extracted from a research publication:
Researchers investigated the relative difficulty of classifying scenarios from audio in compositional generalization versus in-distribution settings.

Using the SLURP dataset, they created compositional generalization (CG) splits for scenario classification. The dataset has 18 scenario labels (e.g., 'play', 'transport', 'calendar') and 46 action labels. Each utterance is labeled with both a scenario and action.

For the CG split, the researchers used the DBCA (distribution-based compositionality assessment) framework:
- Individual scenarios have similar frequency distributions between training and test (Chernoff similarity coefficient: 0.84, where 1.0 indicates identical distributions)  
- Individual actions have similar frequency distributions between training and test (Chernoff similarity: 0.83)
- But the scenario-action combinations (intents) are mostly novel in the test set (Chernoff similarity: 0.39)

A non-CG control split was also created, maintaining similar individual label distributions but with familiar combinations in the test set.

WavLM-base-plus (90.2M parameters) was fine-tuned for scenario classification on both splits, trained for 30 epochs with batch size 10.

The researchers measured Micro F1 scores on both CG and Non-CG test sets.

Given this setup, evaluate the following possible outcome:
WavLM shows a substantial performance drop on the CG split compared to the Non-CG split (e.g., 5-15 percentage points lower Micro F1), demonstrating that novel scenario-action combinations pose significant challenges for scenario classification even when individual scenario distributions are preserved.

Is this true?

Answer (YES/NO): NO